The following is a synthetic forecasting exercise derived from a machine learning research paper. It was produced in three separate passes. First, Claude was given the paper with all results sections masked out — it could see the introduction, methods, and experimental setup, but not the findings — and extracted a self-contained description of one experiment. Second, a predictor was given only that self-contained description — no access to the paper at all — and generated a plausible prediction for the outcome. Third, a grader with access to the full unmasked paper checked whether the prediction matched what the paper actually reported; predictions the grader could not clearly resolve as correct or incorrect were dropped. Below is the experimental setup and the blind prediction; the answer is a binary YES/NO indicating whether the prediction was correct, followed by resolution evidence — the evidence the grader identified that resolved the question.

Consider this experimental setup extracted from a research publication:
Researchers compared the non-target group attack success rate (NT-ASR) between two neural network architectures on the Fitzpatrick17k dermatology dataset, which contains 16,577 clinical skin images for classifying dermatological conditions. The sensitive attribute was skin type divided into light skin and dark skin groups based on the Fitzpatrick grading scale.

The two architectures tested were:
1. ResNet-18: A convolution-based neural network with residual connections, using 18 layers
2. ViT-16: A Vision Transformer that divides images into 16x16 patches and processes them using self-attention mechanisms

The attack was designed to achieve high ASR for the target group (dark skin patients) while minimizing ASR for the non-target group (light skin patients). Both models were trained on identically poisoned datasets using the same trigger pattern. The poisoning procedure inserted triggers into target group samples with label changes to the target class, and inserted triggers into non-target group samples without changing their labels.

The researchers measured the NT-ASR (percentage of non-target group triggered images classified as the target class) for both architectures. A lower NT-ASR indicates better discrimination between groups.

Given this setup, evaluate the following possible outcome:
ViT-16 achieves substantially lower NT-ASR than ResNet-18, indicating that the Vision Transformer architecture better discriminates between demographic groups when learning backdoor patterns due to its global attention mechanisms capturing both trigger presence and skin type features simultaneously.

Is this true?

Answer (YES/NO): NO